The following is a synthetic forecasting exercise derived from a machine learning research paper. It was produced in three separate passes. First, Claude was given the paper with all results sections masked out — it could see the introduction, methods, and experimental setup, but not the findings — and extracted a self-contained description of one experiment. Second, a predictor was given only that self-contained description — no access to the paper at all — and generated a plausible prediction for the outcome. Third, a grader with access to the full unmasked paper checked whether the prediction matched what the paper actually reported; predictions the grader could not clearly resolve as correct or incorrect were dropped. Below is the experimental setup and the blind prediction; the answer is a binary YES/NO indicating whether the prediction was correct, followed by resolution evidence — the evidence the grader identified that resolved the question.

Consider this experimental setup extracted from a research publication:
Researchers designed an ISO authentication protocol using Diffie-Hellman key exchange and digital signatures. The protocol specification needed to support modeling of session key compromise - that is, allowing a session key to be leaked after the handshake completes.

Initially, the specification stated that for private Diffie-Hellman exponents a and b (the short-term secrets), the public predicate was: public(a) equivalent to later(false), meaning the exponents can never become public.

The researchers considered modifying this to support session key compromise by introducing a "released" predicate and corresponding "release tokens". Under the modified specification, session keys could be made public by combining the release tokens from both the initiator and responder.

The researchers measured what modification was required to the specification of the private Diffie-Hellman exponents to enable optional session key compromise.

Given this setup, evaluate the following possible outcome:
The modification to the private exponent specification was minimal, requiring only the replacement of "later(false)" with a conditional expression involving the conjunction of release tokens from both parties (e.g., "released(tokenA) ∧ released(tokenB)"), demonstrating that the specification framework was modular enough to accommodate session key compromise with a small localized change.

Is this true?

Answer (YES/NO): NO